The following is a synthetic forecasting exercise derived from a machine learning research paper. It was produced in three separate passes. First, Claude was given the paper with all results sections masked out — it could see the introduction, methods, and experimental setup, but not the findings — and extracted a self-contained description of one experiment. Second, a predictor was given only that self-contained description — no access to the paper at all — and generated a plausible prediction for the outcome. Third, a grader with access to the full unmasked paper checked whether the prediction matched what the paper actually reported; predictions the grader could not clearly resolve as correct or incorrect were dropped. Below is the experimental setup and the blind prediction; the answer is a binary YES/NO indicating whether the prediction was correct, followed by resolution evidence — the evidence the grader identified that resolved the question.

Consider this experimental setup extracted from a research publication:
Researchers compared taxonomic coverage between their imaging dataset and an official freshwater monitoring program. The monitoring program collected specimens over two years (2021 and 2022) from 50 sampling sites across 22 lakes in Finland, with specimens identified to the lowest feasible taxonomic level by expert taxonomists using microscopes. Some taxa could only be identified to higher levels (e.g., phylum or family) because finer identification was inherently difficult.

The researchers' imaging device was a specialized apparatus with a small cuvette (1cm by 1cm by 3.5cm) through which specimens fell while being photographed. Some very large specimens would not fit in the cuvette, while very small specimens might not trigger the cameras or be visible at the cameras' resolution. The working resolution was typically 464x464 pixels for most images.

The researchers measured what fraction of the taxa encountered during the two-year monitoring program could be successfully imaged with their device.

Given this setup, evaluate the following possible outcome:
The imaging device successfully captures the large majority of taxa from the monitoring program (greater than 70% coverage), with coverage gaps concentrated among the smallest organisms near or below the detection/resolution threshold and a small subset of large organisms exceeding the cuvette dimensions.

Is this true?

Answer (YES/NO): YES